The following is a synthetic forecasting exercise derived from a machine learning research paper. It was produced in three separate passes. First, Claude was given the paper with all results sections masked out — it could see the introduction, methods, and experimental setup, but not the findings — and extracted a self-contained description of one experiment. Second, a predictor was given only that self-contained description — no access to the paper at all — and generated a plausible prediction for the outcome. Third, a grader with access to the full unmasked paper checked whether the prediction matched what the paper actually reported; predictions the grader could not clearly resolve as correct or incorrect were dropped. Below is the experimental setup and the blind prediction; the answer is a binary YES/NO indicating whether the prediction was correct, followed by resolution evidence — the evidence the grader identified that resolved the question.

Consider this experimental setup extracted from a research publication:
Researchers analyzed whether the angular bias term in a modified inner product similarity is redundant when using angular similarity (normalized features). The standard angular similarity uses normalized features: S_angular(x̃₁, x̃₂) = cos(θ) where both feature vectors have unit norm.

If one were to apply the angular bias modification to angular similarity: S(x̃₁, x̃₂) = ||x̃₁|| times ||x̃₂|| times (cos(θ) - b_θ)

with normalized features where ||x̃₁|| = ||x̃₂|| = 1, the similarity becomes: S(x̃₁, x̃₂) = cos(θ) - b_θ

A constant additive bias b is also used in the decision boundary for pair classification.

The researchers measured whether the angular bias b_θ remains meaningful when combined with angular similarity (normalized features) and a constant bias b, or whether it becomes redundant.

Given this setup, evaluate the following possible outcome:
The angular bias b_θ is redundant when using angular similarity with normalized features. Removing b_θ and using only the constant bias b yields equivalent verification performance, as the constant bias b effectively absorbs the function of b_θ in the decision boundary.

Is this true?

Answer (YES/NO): YES